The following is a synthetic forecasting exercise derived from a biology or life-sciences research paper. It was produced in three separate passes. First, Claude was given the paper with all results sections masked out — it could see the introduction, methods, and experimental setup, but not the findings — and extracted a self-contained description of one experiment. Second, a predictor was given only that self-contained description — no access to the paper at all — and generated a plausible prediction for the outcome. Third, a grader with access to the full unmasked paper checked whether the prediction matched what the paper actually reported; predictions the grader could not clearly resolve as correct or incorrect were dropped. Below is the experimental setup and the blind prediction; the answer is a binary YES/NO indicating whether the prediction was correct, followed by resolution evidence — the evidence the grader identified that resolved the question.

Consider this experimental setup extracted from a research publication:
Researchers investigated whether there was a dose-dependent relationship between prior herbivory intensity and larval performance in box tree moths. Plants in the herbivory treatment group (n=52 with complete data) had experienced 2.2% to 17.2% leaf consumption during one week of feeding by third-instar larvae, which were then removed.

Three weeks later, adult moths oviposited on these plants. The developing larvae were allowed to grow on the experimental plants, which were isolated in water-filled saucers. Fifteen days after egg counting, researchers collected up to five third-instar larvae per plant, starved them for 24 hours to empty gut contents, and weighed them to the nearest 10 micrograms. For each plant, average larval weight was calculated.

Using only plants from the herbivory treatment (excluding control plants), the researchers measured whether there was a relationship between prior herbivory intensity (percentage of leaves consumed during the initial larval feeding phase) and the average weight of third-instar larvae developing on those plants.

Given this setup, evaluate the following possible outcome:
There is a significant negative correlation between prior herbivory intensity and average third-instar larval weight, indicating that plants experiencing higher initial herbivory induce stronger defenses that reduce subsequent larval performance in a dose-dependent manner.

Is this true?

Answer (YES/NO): NO